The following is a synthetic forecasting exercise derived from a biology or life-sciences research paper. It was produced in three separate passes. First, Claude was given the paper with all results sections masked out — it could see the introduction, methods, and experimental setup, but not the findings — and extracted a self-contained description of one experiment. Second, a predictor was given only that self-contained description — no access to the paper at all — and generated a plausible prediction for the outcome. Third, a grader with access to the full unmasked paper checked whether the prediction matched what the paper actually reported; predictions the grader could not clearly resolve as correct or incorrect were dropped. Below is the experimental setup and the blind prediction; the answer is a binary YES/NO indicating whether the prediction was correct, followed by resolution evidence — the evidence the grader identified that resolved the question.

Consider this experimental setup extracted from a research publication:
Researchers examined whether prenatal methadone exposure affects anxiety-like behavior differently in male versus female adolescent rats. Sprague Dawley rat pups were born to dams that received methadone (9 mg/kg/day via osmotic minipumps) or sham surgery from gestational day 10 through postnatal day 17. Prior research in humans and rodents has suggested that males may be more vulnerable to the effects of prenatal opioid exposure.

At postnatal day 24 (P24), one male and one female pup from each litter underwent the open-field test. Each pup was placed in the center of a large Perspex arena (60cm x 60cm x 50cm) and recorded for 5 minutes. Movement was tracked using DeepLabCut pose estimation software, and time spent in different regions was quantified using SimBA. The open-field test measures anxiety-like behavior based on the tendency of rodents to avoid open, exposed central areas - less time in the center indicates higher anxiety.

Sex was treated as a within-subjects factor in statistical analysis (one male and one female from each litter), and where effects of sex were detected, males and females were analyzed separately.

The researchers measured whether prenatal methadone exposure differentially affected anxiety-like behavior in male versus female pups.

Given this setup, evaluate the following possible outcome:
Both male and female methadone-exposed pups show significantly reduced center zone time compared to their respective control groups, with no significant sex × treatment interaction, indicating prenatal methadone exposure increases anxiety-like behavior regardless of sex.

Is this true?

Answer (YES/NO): YES